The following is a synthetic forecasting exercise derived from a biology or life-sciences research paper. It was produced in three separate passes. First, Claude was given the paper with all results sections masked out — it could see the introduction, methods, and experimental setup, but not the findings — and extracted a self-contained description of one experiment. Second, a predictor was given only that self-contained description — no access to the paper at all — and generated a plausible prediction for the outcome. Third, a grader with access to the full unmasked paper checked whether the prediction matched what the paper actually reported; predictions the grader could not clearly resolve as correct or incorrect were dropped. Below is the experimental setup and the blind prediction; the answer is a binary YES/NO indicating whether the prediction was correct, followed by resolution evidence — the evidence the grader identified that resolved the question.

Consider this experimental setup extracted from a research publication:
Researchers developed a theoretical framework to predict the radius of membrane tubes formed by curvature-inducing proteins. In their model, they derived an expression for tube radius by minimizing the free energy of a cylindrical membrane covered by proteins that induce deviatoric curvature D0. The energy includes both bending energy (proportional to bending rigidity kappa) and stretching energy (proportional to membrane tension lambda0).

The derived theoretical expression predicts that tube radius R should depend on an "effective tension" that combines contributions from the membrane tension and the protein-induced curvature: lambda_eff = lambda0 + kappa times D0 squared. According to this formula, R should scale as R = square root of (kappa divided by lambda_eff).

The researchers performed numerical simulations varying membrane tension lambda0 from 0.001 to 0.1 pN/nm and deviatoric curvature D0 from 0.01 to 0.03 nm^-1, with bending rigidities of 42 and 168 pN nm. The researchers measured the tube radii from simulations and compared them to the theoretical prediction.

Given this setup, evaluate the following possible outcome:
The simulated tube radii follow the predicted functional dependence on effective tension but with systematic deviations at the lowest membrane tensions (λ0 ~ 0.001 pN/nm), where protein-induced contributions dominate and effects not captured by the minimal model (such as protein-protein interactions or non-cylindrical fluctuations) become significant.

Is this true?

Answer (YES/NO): NO